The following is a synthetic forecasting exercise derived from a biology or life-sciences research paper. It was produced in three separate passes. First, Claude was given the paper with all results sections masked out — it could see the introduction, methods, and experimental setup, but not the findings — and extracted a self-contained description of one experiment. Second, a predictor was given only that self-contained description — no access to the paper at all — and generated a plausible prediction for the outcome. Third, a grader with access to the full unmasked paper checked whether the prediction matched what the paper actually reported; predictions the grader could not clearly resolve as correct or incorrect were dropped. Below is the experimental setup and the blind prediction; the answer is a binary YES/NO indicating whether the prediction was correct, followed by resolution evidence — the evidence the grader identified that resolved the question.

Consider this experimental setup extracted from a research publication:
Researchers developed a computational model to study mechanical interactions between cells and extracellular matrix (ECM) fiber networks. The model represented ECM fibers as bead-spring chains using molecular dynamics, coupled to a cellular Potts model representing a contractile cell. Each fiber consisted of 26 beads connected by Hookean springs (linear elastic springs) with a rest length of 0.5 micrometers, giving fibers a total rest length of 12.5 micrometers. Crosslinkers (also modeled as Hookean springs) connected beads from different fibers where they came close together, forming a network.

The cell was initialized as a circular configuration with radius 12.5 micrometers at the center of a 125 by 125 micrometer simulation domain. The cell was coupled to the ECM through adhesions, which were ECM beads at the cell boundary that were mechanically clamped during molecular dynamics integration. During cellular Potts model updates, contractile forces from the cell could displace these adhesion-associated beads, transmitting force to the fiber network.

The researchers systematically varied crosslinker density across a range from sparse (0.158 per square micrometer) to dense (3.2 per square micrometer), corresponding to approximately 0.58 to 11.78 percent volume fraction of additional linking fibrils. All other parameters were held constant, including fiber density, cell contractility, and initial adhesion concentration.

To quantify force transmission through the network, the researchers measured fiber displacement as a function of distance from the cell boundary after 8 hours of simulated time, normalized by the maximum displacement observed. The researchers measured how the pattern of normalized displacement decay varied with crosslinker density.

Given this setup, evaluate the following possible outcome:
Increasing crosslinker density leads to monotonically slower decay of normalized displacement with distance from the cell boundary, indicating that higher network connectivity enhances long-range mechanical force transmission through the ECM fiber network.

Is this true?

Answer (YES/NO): NO